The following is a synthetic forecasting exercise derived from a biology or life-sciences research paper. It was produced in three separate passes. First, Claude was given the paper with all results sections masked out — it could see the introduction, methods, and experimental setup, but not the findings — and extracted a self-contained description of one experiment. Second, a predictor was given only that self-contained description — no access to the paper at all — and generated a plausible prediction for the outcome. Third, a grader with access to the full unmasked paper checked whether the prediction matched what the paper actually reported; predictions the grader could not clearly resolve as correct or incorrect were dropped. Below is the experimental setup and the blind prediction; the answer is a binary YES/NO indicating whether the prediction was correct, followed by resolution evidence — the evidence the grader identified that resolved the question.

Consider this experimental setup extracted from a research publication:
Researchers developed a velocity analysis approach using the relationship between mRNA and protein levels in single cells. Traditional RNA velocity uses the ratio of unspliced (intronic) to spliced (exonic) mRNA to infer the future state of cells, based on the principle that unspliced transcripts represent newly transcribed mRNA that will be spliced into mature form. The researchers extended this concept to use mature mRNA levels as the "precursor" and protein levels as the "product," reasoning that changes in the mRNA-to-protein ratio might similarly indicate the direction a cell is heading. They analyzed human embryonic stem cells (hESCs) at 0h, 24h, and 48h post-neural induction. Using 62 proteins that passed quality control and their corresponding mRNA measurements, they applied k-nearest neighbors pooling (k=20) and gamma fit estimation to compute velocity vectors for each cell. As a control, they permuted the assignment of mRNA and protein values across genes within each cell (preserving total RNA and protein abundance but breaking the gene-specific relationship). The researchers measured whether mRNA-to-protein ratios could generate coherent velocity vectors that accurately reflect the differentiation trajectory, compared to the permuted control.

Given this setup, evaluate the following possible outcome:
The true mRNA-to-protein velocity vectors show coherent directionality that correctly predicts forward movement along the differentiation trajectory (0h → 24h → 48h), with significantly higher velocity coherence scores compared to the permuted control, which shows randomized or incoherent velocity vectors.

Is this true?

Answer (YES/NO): YES